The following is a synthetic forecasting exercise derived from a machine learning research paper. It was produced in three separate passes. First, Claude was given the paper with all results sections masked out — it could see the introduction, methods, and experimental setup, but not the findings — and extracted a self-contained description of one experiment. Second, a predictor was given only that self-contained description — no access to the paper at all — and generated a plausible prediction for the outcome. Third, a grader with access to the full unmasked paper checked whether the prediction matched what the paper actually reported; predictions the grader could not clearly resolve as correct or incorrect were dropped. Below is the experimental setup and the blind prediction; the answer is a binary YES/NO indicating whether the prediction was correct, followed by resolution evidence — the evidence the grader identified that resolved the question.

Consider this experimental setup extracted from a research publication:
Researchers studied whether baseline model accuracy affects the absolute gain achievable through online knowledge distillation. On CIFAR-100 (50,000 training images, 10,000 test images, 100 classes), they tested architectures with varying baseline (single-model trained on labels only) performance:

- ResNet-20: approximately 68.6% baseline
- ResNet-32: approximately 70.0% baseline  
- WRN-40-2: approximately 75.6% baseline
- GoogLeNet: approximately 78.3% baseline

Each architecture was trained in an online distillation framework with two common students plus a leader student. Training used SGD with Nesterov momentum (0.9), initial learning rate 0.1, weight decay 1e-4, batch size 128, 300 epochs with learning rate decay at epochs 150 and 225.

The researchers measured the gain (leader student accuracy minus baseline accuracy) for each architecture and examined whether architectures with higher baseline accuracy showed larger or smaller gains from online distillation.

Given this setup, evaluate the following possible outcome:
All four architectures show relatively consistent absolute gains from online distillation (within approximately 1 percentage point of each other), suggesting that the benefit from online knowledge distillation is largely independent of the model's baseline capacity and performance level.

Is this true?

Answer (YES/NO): NO